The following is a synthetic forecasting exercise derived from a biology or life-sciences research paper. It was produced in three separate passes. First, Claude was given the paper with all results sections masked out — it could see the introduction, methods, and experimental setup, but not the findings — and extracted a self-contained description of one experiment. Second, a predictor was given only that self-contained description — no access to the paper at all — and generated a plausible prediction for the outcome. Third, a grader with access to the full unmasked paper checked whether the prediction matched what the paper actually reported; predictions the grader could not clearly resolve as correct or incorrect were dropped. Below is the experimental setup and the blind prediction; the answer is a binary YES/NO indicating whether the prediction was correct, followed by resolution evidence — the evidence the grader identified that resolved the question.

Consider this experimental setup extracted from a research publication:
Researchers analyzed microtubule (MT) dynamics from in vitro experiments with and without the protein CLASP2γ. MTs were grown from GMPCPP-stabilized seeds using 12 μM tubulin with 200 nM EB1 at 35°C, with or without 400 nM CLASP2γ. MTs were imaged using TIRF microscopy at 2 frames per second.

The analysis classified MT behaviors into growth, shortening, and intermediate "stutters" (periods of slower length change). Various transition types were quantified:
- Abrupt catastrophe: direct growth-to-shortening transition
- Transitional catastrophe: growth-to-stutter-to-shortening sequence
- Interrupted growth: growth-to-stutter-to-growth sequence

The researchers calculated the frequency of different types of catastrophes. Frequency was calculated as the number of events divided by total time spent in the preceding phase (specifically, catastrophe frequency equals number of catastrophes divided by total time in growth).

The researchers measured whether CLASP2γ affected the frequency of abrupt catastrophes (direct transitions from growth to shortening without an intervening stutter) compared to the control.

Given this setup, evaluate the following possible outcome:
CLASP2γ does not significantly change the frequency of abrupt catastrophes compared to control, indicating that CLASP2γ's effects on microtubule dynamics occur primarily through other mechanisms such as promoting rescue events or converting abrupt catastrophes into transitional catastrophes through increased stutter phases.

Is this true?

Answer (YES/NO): NO